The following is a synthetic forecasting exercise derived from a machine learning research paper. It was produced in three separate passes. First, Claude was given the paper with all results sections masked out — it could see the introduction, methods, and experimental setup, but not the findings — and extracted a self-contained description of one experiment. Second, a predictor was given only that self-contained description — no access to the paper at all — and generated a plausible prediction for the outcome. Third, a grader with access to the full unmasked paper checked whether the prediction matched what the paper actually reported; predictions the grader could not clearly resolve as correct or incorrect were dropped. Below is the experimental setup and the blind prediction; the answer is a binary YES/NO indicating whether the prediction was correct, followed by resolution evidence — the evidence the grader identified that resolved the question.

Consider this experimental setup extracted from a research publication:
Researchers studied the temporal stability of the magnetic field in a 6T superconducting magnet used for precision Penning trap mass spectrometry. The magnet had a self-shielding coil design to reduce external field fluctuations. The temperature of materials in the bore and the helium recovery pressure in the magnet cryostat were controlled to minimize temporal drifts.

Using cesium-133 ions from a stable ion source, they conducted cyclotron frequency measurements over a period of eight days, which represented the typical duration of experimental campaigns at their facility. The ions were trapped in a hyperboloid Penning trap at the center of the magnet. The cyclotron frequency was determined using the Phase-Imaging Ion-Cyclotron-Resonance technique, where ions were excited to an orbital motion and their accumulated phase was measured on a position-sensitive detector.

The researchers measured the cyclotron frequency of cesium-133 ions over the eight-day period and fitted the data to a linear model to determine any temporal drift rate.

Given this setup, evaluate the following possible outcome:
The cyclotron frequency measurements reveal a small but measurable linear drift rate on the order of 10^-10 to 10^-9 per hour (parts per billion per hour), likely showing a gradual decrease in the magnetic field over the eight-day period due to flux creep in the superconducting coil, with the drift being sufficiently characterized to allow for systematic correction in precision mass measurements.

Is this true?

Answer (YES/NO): NO